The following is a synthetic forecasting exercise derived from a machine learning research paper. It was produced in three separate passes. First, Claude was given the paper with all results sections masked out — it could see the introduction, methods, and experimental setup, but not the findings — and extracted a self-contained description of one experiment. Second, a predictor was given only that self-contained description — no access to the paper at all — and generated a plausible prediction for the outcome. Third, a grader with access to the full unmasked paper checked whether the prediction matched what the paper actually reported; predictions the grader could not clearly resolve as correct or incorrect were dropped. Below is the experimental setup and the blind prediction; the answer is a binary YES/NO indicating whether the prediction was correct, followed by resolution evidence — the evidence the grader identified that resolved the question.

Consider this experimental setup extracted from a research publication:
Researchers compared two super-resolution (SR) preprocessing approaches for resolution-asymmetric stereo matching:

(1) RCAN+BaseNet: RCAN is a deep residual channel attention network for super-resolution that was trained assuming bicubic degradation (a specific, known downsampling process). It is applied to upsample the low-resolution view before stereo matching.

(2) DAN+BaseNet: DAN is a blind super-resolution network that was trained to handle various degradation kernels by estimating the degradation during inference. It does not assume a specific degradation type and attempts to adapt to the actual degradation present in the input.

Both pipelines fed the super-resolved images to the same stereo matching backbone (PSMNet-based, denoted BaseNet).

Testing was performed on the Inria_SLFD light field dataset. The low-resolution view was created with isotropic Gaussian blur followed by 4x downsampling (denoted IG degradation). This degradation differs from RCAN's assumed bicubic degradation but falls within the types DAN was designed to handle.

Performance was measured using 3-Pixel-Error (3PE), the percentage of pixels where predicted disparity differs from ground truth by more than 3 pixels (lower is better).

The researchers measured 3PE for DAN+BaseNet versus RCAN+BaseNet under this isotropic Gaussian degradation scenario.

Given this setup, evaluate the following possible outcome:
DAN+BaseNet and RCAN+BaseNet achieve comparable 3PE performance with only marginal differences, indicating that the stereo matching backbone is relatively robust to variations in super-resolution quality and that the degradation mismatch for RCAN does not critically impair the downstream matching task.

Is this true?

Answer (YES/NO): NO